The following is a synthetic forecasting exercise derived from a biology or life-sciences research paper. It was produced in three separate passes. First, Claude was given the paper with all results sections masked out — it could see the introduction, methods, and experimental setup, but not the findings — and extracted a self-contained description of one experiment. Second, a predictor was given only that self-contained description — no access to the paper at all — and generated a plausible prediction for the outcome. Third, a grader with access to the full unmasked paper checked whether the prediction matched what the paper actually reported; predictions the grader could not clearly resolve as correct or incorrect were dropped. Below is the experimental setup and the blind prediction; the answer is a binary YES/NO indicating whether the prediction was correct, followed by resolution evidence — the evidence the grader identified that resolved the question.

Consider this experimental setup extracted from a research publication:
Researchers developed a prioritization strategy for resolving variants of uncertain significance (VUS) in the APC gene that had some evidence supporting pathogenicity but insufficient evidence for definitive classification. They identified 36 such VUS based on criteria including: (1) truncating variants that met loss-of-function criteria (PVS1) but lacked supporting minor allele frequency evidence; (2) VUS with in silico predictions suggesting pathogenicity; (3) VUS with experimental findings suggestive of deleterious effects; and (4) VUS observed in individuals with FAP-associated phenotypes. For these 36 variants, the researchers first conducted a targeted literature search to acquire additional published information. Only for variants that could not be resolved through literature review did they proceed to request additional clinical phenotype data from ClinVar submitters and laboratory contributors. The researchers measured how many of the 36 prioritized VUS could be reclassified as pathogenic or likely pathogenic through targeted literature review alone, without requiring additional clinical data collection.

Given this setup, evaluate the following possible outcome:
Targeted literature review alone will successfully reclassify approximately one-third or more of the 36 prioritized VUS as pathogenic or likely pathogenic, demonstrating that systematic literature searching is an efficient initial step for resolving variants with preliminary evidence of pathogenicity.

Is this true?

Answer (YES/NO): NO